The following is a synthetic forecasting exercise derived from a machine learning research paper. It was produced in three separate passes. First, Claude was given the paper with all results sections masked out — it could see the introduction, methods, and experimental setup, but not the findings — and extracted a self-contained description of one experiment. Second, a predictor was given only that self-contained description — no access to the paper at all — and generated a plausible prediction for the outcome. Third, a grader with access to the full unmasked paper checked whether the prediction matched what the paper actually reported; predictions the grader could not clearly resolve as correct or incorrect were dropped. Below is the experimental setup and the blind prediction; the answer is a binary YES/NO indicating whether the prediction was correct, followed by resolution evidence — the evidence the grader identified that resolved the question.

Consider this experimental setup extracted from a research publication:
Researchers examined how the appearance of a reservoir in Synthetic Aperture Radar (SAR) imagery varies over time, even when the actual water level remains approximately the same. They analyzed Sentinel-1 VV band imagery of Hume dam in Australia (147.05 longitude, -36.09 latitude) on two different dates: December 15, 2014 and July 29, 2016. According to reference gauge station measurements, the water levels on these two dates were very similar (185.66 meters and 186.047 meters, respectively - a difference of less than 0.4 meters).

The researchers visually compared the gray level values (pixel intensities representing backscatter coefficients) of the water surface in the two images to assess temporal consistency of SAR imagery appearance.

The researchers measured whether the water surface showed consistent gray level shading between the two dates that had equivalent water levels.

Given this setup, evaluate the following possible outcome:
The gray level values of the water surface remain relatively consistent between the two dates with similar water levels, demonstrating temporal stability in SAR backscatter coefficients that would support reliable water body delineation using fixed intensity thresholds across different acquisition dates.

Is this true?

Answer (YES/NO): NO